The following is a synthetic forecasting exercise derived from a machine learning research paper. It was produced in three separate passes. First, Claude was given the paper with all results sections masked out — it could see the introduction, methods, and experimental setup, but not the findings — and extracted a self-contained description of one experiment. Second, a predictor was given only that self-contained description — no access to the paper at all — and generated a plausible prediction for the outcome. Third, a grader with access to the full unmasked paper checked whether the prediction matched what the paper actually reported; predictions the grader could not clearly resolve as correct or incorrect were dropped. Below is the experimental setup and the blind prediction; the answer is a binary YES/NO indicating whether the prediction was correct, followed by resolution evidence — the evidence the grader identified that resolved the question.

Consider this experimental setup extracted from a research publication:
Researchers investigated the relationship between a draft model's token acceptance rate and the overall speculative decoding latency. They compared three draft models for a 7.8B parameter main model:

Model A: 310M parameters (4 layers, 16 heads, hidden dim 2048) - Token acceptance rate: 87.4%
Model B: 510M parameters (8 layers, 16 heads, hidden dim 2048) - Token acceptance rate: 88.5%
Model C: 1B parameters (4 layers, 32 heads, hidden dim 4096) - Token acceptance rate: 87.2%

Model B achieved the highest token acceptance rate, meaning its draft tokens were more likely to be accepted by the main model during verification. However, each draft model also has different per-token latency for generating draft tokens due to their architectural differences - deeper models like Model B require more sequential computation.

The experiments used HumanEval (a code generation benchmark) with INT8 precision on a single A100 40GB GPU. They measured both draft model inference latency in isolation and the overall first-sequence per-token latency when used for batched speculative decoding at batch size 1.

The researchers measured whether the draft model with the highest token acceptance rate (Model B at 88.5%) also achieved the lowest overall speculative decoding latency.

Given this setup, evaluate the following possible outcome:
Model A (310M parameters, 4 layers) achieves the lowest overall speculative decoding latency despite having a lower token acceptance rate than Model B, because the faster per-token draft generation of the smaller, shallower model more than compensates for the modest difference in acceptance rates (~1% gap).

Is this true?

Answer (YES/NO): YES